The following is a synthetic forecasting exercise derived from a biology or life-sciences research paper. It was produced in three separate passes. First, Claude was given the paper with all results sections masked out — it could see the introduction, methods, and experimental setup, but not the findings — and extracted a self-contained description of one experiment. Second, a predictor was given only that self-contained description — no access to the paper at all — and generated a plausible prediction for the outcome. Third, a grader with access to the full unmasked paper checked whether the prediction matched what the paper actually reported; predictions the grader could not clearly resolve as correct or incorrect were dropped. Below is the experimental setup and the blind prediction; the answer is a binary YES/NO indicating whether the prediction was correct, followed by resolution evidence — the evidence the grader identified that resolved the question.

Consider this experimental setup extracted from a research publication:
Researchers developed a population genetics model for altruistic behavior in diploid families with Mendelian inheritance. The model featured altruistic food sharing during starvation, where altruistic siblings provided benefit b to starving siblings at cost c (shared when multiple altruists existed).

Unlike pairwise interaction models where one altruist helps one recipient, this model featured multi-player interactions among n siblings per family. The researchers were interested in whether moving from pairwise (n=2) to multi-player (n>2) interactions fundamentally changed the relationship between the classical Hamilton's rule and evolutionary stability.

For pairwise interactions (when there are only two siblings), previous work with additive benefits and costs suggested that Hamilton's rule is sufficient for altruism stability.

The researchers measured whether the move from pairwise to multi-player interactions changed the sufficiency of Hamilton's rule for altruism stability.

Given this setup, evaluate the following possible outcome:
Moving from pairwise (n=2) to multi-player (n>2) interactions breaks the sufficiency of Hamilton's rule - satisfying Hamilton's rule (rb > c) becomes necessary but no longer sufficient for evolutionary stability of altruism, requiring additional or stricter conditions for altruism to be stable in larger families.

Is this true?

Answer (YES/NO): YES